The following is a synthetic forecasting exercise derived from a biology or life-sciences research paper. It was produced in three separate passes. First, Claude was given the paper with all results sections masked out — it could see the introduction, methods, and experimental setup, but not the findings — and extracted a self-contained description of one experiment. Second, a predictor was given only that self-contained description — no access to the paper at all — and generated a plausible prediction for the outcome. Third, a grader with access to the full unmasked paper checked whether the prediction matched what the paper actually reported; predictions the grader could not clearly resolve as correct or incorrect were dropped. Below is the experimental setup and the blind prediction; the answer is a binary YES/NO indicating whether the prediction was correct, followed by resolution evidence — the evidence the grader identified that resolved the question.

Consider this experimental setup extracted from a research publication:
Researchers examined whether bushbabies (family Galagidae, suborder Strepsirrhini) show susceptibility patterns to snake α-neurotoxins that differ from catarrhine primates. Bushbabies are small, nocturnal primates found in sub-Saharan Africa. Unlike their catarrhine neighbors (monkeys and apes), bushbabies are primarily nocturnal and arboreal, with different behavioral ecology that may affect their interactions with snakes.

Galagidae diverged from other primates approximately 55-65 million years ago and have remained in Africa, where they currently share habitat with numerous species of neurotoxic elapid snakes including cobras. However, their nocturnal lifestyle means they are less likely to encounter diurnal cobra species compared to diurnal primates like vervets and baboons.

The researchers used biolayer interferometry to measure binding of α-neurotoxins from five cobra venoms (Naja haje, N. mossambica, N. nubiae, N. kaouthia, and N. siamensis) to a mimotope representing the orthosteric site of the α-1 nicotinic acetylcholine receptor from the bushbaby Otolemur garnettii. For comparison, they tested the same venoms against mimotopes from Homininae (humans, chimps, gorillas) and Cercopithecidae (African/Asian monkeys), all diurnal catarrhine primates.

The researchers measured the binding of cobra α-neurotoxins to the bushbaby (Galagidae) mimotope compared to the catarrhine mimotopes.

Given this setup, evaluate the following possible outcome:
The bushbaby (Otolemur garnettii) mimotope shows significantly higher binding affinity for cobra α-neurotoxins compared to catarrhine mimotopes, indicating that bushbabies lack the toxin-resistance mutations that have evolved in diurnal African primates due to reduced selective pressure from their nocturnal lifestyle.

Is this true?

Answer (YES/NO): NO